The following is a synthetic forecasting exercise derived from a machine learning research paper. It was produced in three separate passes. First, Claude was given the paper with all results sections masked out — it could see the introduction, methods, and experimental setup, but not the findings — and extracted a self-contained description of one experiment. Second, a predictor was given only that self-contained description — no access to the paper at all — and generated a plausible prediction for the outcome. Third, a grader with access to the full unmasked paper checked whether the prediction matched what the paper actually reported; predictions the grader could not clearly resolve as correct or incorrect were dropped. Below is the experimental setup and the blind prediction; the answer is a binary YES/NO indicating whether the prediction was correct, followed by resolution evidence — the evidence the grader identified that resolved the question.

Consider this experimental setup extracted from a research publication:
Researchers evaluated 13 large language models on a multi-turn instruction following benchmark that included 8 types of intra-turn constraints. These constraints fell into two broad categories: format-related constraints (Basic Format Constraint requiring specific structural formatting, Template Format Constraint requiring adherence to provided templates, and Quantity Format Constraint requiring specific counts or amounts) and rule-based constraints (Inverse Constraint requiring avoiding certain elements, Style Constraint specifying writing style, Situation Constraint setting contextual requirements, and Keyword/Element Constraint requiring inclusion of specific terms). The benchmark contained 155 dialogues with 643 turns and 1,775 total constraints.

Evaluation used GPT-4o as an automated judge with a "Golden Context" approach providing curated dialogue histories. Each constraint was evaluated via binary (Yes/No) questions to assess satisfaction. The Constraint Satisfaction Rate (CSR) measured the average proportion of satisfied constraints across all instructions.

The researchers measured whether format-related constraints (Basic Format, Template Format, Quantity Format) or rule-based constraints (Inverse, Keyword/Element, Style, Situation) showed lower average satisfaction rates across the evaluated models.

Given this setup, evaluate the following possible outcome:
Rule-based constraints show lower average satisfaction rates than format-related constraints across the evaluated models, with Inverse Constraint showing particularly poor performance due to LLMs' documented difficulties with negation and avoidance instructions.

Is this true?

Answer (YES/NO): NO